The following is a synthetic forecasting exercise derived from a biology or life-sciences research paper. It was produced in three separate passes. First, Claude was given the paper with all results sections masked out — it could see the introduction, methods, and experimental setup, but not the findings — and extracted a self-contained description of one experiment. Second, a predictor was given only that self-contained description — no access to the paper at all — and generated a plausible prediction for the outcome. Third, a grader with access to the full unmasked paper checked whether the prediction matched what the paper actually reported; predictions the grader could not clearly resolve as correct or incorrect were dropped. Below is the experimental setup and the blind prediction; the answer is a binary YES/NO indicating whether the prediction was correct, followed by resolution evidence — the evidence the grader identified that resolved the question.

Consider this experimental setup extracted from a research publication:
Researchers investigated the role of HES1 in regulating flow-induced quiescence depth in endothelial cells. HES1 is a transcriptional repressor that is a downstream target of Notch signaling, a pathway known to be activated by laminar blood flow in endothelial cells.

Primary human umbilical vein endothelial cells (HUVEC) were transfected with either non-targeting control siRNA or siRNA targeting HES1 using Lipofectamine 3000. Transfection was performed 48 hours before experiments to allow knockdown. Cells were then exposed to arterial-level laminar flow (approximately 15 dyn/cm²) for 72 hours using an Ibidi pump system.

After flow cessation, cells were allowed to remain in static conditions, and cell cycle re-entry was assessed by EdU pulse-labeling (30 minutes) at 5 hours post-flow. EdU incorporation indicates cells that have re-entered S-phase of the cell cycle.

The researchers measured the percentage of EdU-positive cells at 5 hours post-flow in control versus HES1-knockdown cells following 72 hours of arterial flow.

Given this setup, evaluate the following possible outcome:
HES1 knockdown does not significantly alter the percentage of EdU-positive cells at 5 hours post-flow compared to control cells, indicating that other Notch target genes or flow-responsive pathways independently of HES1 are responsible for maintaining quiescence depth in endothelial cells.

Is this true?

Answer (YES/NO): NO